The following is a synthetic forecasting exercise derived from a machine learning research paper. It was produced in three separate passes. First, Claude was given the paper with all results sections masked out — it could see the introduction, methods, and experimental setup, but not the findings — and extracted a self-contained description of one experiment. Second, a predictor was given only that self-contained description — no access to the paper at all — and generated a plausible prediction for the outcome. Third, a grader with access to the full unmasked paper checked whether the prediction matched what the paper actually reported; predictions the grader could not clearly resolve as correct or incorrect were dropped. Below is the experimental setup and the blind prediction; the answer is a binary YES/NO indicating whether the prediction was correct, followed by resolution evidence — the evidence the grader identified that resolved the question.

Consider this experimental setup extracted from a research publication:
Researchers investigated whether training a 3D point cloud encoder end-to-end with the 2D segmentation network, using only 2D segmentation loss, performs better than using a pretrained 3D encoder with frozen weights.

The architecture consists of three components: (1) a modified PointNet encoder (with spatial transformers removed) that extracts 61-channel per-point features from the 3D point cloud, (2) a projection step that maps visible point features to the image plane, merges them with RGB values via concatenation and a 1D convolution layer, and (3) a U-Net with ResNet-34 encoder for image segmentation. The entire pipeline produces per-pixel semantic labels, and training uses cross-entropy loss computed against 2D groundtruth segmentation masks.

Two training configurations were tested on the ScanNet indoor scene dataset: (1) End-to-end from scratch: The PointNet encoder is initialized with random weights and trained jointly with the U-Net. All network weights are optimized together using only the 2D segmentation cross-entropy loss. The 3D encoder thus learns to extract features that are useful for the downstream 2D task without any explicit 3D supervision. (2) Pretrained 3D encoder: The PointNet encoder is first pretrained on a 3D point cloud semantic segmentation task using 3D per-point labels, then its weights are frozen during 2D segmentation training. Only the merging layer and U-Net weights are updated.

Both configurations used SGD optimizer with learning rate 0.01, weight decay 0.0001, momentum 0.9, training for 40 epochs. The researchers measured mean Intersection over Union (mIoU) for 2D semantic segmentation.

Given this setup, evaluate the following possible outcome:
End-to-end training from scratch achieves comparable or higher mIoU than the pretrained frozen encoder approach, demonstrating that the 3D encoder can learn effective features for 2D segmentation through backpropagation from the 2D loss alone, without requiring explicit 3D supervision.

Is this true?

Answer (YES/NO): YES